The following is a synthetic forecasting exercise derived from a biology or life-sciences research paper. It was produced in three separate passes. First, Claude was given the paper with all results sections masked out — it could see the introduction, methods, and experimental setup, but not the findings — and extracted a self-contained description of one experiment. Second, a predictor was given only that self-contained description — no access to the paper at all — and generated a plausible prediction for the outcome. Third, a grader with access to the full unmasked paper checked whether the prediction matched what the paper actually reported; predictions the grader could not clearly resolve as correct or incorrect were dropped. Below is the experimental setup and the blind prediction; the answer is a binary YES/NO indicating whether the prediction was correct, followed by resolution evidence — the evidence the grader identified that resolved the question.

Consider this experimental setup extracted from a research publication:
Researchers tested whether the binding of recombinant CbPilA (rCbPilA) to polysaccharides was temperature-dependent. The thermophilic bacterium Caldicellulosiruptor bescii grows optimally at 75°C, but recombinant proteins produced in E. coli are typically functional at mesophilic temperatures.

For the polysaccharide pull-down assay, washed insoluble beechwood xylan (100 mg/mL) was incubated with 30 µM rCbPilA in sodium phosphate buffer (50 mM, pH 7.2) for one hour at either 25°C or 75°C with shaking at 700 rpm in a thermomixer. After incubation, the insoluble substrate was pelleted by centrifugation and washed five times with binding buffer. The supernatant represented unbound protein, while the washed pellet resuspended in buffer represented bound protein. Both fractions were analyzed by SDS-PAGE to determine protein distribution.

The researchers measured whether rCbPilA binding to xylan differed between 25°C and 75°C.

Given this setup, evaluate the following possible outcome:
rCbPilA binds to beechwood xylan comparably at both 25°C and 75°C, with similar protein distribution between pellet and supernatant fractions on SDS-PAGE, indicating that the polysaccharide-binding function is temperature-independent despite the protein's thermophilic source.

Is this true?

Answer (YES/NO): NO